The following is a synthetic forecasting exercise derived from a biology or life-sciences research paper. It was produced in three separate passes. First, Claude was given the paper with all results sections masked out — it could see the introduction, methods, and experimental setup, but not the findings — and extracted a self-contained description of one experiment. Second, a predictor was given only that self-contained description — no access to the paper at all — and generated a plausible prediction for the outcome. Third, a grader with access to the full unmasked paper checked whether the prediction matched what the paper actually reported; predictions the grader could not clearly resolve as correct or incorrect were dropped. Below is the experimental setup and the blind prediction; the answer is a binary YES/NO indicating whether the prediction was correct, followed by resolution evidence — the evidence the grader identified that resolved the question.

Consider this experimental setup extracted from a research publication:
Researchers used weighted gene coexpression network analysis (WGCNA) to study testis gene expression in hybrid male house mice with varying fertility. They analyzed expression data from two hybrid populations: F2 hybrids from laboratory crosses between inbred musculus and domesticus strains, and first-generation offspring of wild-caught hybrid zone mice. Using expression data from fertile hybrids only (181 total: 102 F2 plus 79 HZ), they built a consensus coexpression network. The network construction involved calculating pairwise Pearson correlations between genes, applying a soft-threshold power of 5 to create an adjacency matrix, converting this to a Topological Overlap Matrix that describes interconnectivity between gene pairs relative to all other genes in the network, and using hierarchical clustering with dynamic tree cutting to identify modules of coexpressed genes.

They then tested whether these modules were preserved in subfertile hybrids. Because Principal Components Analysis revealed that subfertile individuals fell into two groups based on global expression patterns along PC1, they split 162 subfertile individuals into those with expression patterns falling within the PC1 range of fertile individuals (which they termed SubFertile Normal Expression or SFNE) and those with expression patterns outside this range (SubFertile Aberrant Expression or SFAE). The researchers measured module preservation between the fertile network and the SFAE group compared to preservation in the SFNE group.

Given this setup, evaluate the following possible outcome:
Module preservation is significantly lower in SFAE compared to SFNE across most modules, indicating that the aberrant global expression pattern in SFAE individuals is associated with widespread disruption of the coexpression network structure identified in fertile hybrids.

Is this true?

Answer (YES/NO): YES